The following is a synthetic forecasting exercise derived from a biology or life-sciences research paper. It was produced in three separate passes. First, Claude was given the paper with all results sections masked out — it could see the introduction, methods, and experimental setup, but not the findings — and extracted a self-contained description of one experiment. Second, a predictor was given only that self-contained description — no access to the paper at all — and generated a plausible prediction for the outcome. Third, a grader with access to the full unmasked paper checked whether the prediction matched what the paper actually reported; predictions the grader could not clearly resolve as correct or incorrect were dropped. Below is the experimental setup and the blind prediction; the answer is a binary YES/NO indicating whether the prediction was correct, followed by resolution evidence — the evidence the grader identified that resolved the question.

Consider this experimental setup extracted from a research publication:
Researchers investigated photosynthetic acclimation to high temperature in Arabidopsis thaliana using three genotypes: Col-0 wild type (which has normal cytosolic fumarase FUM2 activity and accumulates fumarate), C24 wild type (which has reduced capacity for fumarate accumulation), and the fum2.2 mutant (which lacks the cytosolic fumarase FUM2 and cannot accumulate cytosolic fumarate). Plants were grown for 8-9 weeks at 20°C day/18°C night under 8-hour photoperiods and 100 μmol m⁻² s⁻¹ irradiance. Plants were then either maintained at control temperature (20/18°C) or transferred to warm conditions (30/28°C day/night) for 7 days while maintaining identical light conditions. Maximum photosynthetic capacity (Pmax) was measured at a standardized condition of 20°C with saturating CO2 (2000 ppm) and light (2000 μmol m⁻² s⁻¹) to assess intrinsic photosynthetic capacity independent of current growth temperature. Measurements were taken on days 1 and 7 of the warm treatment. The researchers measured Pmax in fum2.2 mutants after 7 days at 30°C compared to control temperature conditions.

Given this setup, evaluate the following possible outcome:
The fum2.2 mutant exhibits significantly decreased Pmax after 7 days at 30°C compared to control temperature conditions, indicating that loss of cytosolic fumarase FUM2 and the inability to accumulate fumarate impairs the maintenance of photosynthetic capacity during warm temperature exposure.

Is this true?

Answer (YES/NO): NO